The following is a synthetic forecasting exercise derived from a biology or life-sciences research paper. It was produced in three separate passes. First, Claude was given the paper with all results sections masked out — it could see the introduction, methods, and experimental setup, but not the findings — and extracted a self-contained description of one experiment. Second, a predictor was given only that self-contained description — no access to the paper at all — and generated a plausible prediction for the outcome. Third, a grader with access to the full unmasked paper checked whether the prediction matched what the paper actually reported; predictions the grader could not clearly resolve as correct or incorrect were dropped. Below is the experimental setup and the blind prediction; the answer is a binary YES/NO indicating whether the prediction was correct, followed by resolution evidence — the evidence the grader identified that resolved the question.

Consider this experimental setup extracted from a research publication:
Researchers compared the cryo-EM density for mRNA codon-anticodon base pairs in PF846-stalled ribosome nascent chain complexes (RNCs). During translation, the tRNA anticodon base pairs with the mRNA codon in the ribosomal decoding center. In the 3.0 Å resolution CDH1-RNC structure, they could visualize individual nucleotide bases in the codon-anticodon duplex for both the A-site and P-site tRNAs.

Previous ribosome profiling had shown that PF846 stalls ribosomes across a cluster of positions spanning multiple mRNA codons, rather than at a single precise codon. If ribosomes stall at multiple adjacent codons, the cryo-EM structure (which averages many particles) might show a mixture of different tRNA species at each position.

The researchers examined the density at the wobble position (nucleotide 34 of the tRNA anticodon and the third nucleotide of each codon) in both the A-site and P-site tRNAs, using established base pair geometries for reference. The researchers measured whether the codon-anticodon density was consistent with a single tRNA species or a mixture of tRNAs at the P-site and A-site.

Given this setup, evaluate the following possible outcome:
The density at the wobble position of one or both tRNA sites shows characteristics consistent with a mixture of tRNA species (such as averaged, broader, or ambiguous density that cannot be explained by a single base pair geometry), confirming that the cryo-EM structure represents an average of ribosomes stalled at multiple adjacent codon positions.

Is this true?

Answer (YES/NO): YES